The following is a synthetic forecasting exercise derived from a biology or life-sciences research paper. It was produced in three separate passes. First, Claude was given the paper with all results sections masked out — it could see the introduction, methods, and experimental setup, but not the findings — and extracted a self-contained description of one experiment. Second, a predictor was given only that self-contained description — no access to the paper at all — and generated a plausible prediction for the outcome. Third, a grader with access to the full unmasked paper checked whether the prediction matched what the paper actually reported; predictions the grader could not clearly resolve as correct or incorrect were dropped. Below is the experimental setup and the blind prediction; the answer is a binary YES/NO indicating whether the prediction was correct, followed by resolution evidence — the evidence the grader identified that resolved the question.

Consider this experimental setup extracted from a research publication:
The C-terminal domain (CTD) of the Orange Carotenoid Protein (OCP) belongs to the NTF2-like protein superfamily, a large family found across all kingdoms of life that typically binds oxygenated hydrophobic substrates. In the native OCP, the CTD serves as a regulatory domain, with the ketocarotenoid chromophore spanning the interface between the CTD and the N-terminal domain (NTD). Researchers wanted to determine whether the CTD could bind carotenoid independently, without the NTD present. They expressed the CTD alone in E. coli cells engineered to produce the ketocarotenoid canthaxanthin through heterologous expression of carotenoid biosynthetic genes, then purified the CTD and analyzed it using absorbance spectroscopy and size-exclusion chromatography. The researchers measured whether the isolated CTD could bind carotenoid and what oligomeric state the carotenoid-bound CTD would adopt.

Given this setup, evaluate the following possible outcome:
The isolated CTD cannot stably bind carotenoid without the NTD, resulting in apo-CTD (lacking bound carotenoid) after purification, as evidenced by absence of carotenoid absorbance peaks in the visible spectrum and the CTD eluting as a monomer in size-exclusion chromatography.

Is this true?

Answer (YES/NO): NO